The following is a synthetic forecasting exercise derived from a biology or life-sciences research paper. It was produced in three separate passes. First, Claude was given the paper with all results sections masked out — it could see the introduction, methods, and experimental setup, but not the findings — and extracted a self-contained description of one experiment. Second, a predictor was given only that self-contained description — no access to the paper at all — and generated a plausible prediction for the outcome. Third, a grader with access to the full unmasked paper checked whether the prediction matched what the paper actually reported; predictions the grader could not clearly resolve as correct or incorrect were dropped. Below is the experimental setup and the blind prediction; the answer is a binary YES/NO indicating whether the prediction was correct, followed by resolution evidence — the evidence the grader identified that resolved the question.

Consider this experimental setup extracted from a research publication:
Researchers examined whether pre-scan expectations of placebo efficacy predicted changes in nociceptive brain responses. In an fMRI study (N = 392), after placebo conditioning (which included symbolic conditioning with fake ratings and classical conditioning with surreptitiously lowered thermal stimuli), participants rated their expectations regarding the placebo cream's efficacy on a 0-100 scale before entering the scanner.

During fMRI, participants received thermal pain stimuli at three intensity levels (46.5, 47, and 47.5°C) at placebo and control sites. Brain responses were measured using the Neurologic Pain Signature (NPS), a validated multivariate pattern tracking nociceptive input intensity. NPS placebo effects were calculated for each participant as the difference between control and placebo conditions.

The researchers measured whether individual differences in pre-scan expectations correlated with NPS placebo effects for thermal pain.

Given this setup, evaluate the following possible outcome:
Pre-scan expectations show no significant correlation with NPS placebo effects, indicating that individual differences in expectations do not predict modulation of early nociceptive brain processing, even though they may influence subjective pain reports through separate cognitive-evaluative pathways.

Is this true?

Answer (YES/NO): YES